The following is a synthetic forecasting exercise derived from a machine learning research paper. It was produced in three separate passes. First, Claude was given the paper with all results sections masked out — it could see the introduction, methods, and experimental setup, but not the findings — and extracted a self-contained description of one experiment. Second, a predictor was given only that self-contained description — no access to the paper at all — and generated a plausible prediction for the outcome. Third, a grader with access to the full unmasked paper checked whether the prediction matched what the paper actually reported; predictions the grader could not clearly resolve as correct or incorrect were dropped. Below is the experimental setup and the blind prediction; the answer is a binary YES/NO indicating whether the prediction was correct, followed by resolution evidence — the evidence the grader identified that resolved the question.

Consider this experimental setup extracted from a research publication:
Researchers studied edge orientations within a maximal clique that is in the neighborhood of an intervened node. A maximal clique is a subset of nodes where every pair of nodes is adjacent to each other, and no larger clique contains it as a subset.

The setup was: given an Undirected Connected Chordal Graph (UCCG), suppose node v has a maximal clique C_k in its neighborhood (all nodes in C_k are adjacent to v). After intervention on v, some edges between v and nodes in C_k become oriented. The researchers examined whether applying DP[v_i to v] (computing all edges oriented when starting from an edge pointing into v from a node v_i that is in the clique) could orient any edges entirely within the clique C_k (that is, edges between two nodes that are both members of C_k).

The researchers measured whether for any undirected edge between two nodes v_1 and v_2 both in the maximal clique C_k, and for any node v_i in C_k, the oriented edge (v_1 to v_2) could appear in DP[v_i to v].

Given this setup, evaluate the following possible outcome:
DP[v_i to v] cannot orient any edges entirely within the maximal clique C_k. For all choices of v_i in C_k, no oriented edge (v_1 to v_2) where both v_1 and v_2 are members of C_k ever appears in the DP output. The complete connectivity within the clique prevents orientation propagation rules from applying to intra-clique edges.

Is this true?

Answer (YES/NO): YES